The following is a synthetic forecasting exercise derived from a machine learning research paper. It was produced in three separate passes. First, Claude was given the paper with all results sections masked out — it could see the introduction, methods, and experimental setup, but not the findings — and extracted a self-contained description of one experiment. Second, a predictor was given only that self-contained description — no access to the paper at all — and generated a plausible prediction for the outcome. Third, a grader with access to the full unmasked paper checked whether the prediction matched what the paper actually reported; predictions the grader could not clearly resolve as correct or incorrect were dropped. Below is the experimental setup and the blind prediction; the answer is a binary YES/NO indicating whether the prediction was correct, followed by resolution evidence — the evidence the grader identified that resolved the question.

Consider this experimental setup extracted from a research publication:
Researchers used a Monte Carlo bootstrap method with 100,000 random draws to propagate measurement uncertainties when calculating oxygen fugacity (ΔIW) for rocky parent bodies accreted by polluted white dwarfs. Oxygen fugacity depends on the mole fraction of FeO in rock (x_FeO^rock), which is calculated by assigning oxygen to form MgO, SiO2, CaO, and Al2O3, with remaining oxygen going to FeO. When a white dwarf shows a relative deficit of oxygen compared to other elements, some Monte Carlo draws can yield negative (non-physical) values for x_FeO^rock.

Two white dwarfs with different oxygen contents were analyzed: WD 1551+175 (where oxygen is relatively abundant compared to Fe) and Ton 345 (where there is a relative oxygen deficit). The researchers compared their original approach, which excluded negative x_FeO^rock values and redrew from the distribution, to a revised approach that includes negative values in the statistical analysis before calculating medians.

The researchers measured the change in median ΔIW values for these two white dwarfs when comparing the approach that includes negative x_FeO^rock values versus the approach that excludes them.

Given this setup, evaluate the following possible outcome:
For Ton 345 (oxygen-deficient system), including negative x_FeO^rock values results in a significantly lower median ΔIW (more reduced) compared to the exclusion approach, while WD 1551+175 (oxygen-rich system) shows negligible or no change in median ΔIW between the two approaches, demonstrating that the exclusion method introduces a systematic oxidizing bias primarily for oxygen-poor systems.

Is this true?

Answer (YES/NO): YES